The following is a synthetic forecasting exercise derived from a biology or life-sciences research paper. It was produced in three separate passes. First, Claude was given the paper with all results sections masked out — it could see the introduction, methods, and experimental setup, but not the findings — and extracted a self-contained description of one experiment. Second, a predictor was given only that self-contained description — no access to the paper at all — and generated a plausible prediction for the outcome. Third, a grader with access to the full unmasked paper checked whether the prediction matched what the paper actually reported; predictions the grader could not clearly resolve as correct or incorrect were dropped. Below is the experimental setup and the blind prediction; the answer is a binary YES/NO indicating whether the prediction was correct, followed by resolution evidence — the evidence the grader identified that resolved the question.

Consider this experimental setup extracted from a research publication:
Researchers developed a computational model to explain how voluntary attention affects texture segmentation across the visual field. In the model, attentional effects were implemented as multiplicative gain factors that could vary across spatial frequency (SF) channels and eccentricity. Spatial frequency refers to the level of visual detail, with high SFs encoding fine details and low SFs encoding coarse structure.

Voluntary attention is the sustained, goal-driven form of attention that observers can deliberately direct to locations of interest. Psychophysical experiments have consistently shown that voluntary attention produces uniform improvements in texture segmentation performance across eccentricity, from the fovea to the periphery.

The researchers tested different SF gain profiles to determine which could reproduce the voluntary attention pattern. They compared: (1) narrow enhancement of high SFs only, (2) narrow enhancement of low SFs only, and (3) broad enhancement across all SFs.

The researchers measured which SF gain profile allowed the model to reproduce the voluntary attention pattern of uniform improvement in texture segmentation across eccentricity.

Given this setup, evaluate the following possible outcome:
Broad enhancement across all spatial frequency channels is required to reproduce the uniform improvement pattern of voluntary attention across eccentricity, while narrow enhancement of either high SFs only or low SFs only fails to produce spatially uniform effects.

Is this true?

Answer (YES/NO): YES